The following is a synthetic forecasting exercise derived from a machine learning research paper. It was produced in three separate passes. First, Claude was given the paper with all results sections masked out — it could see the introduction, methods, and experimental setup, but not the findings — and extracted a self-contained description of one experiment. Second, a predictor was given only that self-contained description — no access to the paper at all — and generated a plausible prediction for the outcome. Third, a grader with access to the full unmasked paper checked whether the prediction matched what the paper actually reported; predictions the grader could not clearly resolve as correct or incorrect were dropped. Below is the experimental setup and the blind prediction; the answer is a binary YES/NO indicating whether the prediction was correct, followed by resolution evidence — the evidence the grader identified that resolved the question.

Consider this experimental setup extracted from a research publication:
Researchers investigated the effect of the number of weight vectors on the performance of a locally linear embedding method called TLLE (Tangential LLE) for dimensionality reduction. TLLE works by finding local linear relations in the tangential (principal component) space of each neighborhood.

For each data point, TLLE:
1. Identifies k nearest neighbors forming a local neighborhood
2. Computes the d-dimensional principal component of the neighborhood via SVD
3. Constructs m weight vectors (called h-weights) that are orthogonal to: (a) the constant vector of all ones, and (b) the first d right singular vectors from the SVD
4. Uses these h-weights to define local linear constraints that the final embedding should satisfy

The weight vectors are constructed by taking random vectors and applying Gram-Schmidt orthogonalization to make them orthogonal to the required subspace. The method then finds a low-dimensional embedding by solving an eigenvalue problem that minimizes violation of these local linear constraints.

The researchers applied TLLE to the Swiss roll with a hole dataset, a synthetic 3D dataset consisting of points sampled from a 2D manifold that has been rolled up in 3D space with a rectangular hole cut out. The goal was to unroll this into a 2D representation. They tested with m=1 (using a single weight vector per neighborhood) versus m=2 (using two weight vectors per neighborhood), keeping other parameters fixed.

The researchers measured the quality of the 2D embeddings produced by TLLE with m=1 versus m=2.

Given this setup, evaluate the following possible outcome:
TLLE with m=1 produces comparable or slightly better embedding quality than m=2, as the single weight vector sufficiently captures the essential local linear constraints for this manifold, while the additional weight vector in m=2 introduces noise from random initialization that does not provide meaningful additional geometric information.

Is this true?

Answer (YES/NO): NO